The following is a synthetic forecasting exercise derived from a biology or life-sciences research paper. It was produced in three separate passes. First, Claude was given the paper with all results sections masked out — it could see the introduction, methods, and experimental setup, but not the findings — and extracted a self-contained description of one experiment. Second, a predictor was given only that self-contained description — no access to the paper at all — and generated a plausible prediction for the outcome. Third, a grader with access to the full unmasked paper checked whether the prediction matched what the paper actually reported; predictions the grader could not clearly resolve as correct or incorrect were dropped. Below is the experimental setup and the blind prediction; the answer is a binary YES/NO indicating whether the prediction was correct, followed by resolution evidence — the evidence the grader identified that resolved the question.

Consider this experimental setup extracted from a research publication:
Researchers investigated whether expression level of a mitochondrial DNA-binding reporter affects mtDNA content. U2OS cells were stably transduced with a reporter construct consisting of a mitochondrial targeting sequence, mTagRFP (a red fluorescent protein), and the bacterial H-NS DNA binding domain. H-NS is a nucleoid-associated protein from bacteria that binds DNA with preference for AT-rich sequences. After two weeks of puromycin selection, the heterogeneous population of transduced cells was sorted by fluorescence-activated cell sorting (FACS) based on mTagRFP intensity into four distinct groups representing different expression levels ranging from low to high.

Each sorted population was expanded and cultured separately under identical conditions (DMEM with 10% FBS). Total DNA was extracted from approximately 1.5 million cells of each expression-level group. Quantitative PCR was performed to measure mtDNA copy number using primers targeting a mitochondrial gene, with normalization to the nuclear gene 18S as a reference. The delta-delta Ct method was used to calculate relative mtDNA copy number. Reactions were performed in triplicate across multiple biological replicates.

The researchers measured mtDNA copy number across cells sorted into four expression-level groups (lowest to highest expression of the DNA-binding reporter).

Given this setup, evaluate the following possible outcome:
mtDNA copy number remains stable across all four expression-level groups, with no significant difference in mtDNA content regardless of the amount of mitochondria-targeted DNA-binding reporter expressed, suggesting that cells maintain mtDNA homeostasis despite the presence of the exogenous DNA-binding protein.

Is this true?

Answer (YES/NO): NO